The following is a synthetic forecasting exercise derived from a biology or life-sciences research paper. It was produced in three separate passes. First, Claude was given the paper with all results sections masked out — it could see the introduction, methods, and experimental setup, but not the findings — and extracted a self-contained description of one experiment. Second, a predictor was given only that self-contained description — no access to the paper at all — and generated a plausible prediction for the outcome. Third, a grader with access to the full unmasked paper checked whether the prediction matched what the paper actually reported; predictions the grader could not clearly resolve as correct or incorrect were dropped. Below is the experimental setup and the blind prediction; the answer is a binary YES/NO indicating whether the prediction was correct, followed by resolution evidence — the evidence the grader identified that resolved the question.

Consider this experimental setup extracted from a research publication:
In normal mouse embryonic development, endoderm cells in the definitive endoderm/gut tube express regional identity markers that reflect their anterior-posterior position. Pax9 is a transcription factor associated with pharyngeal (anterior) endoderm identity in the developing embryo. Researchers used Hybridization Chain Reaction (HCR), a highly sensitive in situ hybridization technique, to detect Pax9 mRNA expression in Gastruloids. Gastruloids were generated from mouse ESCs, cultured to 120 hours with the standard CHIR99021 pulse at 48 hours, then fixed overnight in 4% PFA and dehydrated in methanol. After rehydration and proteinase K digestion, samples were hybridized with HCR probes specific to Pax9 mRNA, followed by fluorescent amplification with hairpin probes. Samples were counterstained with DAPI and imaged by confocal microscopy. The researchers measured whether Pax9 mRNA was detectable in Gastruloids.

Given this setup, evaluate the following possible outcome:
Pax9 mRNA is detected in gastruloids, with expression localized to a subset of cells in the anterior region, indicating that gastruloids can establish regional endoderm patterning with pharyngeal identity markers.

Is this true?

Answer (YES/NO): YES